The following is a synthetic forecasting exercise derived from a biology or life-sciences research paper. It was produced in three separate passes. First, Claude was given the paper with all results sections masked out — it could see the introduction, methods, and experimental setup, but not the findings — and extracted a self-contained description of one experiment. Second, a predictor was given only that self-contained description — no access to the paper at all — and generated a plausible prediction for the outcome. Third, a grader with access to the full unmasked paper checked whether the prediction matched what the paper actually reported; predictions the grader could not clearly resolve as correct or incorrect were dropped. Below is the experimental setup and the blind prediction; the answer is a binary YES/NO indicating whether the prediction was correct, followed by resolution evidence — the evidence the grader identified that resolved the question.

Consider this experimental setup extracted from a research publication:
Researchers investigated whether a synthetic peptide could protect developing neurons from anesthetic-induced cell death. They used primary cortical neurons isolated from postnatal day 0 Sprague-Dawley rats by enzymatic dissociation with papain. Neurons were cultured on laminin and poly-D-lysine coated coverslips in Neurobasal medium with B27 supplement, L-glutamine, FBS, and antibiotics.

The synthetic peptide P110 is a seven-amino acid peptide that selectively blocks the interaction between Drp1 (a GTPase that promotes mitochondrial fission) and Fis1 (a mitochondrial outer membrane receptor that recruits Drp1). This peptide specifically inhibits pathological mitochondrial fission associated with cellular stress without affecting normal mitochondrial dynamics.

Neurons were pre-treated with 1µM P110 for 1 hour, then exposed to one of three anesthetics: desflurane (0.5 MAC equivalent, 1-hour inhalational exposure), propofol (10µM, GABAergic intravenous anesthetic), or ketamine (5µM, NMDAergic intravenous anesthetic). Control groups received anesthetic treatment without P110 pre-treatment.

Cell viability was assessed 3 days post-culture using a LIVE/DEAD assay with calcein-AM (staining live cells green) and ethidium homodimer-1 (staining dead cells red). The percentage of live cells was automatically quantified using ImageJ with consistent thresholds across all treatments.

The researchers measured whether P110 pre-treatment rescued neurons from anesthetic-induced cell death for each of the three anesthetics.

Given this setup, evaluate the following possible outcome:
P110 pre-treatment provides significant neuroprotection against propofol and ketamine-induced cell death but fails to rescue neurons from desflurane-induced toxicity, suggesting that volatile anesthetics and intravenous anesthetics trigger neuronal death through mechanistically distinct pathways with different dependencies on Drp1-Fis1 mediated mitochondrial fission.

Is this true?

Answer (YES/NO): NO